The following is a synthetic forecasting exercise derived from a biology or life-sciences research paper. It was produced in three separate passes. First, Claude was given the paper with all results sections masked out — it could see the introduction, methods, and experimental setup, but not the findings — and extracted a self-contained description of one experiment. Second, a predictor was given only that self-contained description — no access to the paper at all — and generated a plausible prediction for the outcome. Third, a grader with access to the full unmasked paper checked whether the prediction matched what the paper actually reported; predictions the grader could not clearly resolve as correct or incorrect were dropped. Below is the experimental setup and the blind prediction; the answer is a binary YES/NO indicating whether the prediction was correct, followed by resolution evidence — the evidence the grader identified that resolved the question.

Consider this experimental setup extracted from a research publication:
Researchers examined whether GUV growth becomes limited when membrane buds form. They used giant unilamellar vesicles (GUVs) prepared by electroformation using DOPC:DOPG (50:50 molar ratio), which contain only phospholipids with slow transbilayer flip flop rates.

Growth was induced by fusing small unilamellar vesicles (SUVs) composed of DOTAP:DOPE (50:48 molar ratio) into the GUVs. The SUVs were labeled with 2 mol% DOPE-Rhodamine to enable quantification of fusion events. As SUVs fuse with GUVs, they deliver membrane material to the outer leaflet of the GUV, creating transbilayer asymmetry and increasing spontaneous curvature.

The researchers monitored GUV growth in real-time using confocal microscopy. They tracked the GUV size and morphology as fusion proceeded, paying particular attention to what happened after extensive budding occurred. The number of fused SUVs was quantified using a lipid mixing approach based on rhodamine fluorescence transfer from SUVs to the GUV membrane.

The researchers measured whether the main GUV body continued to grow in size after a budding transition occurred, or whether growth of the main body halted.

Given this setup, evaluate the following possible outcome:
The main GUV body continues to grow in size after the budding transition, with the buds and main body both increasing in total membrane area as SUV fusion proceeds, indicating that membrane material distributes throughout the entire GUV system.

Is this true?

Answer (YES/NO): NO